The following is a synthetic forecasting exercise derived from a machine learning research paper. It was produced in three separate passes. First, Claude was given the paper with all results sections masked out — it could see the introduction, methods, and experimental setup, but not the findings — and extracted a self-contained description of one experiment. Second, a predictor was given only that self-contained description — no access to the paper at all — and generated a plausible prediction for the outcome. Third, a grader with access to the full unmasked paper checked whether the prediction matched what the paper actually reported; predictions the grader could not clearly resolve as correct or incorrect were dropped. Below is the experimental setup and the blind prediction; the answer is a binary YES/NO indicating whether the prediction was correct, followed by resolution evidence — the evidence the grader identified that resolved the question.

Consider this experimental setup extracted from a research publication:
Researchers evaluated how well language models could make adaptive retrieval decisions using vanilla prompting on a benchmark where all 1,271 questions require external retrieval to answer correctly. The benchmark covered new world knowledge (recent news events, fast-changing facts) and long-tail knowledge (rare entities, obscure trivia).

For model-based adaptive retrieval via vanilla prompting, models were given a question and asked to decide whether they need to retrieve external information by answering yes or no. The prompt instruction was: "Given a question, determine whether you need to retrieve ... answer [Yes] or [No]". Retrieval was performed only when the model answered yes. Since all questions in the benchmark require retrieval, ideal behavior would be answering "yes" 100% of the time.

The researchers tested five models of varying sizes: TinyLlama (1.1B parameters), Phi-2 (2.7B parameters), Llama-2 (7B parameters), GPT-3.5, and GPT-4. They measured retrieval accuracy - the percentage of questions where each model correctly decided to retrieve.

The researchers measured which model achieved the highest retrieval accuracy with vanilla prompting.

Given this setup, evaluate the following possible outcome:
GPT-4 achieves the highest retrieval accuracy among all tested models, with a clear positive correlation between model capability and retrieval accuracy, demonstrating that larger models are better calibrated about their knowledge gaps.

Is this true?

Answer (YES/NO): NO